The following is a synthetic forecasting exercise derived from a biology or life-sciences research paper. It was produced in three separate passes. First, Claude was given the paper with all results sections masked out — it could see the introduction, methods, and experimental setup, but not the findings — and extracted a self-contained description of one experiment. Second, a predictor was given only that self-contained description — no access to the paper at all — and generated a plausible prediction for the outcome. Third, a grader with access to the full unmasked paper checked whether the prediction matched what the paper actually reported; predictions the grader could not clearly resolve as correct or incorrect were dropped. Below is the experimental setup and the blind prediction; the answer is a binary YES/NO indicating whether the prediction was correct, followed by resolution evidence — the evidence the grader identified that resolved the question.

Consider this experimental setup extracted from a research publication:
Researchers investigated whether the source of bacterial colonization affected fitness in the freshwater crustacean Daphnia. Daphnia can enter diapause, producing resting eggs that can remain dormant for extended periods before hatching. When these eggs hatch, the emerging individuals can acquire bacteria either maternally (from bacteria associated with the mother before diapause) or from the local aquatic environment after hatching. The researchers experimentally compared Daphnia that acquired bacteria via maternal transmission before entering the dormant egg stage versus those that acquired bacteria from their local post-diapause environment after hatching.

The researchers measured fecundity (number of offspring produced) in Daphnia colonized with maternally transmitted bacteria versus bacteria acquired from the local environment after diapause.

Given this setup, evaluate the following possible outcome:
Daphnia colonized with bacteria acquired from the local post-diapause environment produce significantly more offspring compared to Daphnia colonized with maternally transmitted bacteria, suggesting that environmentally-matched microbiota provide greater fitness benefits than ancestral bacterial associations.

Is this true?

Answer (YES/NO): YES